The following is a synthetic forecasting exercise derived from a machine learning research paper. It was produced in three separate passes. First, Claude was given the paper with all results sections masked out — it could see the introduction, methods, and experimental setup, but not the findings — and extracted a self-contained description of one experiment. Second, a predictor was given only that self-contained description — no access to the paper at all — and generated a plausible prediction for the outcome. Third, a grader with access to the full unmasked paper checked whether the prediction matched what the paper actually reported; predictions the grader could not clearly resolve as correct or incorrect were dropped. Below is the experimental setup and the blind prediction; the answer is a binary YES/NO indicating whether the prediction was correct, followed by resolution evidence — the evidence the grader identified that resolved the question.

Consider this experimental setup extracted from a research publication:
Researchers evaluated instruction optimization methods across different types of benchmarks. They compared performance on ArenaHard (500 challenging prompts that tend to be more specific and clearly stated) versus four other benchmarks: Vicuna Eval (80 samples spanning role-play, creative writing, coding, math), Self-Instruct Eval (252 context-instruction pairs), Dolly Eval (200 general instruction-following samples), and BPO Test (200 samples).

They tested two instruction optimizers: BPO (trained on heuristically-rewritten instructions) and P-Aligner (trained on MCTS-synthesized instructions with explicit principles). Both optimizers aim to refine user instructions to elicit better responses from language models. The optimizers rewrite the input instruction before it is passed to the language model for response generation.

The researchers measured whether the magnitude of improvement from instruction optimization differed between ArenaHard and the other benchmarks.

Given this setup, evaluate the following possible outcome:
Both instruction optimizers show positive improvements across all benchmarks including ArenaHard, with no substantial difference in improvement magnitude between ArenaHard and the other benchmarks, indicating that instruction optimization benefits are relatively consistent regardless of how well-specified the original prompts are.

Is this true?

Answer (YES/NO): NO